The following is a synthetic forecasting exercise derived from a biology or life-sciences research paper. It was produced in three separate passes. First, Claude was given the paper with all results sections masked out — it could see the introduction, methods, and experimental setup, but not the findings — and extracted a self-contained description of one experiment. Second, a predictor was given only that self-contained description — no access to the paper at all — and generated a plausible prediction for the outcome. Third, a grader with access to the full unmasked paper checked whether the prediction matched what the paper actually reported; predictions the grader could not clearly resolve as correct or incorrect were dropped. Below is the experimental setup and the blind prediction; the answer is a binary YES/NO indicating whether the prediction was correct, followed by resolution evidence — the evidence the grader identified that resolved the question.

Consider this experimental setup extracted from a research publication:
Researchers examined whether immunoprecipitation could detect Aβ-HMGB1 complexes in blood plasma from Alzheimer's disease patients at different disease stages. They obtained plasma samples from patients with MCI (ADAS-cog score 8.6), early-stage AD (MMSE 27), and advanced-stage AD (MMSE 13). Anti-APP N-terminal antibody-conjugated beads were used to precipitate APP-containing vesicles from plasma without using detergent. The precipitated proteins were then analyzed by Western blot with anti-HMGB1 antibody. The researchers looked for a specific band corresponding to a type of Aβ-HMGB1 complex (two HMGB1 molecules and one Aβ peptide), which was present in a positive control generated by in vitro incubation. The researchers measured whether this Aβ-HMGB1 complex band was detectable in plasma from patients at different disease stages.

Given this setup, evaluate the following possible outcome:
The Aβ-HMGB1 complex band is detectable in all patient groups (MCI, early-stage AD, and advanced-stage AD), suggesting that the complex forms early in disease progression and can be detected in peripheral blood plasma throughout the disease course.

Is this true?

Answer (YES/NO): NO